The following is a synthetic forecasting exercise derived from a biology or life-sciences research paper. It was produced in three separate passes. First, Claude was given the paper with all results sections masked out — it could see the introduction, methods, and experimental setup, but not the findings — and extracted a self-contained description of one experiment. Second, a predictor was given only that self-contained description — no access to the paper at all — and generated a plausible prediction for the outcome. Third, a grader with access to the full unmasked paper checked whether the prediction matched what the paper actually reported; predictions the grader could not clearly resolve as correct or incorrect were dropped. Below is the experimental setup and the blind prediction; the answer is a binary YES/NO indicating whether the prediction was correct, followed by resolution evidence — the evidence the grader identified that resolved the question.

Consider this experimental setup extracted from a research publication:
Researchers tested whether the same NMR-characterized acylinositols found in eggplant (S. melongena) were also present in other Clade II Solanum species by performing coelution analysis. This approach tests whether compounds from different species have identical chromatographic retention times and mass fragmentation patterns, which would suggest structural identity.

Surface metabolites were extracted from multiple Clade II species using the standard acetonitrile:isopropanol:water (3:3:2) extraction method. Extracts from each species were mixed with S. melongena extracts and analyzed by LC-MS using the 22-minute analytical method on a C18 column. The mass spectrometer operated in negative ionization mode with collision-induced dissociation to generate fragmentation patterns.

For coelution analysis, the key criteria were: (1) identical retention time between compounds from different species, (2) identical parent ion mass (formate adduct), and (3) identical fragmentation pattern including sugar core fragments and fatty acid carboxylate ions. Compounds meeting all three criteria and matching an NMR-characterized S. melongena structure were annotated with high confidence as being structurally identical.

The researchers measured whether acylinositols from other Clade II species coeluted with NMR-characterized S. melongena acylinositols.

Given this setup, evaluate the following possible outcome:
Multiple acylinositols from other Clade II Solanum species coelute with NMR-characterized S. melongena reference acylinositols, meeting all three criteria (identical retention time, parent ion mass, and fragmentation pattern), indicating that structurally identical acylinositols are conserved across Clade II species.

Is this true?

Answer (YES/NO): YES